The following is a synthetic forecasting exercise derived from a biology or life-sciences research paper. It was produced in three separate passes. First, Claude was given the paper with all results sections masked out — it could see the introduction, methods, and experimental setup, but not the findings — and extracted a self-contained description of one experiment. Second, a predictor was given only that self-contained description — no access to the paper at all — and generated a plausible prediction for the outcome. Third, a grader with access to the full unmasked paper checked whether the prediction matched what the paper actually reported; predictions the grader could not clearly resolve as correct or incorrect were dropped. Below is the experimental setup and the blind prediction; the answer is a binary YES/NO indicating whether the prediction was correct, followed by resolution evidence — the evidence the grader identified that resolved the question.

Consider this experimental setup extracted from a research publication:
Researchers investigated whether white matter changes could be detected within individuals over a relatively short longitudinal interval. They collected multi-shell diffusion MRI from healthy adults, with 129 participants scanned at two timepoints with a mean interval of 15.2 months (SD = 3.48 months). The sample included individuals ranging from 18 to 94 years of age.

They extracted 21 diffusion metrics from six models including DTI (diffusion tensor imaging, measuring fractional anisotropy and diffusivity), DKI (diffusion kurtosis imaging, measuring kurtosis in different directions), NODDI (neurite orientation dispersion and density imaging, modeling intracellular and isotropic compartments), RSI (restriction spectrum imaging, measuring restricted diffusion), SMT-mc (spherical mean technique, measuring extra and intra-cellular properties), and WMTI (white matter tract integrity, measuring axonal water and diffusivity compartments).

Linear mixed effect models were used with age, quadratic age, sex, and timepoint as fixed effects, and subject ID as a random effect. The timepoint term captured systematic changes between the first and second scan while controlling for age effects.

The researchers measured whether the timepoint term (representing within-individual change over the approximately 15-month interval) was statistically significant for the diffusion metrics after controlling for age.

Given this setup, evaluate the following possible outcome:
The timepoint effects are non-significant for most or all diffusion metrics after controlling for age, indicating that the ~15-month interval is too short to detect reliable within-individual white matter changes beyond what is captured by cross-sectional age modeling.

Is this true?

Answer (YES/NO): YES